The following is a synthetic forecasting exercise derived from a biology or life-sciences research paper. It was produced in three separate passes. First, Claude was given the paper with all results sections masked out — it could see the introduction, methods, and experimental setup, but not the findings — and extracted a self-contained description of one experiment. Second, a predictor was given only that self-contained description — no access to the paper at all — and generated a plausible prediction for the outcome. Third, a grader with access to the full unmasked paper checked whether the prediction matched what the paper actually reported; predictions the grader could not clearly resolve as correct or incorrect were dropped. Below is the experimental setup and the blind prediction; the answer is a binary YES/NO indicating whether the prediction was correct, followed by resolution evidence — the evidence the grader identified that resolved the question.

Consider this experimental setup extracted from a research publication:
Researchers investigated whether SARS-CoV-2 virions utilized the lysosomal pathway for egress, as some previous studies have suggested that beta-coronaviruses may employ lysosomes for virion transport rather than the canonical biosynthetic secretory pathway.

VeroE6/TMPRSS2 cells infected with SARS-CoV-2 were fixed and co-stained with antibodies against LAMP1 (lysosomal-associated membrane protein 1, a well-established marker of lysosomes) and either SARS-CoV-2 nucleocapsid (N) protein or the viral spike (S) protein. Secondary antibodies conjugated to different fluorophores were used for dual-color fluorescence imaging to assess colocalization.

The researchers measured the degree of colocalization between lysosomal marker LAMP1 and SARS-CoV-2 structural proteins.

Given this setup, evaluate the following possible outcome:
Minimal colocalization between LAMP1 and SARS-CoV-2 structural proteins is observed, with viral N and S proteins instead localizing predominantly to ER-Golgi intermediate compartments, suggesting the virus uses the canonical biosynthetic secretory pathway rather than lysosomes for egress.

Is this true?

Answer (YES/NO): NO